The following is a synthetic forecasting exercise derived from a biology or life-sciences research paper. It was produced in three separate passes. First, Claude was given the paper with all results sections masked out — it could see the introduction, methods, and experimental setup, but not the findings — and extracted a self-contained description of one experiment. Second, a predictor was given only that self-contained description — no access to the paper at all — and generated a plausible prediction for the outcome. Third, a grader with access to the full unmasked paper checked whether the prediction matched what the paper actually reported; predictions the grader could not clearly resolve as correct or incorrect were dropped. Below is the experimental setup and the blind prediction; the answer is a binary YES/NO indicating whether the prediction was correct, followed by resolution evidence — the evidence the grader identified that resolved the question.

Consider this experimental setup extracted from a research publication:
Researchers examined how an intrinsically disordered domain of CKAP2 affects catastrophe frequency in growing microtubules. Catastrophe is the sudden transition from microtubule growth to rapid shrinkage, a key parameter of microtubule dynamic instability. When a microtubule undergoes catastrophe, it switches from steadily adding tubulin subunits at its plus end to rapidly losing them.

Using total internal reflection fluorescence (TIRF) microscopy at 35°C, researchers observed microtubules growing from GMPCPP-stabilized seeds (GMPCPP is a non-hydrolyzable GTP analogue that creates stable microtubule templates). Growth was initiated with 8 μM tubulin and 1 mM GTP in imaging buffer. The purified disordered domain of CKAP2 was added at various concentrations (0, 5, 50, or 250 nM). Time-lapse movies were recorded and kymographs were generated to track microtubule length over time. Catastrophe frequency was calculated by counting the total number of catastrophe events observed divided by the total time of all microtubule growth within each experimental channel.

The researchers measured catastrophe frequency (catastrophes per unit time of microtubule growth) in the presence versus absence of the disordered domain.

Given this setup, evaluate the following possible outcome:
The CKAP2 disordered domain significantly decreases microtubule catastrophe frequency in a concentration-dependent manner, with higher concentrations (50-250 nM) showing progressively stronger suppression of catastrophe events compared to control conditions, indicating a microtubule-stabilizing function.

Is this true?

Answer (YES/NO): NO